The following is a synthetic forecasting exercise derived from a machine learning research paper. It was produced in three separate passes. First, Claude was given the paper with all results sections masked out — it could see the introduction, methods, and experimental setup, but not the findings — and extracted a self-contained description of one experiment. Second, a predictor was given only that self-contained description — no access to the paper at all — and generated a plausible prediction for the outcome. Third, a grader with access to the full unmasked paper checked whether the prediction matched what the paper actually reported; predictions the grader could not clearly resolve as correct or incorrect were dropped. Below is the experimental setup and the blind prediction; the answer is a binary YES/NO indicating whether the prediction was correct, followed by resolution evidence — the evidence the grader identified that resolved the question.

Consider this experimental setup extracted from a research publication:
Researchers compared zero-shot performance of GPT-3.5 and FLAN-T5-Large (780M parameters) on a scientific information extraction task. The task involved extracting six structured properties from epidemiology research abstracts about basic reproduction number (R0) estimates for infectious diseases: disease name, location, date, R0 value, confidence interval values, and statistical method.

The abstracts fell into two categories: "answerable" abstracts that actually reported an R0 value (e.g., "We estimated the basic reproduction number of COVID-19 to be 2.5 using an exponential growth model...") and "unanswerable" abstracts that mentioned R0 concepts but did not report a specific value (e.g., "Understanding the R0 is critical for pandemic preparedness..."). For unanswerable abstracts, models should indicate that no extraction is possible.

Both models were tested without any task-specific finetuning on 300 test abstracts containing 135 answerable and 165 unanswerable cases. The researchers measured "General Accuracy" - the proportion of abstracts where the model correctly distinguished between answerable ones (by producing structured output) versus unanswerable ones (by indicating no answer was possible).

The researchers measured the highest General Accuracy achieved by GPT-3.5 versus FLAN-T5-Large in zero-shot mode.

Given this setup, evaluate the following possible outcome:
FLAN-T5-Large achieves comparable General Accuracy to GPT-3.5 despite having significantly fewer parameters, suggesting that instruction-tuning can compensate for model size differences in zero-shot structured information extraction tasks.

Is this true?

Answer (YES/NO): NO